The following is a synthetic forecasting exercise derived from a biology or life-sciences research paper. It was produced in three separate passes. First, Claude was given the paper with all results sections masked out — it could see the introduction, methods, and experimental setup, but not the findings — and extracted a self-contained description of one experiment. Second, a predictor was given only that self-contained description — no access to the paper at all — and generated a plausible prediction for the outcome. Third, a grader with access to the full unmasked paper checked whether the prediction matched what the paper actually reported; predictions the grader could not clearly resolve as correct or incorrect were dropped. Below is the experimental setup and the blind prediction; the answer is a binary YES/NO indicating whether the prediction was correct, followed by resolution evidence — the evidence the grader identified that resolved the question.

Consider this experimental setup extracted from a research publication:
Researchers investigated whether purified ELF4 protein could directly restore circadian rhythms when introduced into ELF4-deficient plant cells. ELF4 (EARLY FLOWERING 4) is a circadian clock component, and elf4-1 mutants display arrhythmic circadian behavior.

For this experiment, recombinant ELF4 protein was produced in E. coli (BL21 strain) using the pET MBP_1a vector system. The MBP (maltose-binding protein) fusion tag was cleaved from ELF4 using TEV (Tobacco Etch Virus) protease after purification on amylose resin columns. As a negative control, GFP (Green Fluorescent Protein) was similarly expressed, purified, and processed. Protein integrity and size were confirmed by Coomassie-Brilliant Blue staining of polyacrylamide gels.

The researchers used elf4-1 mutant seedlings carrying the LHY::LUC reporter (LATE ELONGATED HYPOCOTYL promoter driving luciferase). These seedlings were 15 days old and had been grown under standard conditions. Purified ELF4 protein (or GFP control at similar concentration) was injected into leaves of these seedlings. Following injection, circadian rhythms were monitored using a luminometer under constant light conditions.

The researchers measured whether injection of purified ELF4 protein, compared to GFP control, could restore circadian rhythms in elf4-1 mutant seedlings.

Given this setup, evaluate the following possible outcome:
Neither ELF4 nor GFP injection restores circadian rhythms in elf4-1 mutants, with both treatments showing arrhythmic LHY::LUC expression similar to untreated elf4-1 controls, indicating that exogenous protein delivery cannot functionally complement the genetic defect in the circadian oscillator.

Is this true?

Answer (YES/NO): NO